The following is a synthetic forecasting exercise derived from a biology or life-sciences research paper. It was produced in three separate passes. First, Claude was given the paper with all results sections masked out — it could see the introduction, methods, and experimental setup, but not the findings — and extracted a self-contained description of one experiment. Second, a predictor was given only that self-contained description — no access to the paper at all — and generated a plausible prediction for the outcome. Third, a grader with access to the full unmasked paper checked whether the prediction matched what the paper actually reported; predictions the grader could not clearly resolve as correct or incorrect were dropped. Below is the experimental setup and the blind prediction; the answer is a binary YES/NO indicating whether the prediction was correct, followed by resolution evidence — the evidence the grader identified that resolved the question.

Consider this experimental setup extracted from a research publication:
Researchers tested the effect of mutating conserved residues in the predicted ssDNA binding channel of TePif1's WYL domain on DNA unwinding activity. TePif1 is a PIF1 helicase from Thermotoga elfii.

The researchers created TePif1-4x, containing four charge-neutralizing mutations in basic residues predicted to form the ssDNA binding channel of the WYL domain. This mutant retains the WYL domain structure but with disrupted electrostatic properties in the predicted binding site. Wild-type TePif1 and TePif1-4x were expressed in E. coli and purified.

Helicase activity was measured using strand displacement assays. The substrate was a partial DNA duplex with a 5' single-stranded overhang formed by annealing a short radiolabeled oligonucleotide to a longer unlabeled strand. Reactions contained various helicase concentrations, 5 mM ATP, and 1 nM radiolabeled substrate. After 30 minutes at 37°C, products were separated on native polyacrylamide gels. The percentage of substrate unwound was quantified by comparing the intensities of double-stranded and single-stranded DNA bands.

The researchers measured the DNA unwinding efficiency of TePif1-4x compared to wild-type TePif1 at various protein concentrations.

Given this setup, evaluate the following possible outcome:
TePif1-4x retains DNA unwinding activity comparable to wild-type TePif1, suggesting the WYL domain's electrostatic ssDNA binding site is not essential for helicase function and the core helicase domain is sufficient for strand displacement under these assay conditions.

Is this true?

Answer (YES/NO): NO